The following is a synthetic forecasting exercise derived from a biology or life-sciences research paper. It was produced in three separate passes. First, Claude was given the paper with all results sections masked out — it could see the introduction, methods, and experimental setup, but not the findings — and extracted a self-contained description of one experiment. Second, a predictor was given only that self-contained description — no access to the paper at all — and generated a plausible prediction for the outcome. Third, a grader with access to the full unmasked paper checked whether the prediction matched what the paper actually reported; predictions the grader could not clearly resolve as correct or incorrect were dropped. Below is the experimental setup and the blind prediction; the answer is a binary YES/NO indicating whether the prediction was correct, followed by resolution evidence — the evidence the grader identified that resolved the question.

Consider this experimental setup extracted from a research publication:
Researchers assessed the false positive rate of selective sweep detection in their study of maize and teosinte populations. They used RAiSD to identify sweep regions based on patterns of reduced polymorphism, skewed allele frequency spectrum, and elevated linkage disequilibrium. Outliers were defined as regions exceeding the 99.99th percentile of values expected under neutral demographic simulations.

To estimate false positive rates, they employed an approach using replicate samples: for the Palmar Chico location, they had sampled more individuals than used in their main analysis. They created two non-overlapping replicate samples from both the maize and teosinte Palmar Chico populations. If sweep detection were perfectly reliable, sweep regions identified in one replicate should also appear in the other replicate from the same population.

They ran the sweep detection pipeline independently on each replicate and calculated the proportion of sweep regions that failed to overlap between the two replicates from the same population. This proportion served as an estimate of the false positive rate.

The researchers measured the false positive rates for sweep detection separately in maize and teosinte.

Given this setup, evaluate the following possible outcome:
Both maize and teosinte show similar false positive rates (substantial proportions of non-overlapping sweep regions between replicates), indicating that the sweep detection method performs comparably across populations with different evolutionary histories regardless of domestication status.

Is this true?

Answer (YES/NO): NO